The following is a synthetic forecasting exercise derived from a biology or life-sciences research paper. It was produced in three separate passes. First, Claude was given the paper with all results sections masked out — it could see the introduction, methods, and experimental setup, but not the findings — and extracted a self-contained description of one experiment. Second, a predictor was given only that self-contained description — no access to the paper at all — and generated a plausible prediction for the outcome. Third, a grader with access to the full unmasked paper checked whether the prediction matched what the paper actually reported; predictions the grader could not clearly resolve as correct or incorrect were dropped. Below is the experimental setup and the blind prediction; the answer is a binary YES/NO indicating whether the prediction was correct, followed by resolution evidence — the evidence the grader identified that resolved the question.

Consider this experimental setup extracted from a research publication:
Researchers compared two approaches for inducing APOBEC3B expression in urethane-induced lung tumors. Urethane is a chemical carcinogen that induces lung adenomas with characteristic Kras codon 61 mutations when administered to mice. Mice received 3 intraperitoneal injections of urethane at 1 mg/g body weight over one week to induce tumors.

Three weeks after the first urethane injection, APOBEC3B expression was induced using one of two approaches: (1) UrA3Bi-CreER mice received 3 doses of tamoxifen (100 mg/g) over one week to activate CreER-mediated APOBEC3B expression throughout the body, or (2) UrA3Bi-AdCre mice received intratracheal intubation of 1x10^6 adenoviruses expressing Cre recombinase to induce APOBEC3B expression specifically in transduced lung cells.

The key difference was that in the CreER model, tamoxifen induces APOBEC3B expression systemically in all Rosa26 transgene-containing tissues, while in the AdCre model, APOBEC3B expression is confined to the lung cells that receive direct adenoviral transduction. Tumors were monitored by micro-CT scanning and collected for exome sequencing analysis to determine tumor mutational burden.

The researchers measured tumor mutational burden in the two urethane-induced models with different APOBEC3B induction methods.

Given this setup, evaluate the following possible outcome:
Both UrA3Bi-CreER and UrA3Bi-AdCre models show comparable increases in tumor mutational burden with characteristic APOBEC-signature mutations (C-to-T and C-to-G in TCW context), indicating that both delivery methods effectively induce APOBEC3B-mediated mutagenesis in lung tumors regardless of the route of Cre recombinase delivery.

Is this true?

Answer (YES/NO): NO